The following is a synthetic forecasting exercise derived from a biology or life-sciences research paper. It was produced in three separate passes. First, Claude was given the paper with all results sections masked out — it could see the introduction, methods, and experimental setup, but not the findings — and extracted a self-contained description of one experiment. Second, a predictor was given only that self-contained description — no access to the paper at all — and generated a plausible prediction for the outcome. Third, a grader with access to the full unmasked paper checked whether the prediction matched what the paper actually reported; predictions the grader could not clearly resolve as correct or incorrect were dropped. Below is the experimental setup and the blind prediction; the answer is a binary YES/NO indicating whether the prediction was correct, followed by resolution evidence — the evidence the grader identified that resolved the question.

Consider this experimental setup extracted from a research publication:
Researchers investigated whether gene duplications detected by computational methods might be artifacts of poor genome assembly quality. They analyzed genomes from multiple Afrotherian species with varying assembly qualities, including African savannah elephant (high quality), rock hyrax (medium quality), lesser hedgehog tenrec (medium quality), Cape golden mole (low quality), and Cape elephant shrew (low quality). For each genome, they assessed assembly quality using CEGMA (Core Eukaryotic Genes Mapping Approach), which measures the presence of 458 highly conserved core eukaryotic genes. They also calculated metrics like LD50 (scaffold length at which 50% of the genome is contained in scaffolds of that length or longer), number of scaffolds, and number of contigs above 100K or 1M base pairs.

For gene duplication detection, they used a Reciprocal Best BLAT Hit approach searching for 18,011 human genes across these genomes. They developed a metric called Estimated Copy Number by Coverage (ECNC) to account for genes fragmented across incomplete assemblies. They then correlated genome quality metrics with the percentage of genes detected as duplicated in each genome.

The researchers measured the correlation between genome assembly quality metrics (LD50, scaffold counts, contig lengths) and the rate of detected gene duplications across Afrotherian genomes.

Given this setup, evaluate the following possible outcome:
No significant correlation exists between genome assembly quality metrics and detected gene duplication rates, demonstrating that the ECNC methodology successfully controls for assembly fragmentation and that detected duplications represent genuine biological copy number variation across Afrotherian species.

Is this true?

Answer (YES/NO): NO